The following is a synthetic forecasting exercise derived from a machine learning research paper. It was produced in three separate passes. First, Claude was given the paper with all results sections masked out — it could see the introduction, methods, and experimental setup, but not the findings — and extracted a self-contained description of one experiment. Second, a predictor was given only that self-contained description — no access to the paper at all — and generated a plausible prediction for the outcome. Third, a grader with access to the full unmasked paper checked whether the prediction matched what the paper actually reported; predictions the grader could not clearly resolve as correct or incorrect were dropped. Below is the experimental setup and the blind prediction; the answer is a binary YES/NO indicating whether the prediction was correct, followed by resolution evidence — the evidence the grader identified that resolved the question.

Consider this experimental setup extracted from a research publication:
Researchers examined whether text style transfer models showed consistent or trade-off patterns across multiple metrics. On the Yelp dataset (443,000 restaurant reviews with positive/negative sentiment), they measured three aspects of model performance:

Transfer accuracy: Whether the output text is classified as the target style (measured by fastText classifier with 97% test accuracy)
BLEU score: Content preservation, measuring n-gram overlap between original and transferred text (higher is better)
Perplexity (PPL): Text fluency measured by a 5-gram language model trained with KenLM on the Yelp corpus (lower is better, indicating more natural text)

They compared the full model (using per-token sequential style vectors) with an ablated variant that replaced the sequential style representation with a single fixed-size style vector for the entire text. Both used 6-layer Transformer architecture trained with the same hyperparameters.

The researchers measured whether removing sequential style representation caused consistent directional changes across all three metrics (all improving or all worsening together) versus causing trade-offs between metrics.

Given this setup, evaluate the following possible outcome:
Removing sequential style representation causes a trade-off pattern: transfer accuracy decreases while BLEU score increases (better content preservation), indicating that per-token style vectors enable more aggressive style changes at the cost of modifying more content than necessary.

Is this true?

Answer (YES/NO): NO